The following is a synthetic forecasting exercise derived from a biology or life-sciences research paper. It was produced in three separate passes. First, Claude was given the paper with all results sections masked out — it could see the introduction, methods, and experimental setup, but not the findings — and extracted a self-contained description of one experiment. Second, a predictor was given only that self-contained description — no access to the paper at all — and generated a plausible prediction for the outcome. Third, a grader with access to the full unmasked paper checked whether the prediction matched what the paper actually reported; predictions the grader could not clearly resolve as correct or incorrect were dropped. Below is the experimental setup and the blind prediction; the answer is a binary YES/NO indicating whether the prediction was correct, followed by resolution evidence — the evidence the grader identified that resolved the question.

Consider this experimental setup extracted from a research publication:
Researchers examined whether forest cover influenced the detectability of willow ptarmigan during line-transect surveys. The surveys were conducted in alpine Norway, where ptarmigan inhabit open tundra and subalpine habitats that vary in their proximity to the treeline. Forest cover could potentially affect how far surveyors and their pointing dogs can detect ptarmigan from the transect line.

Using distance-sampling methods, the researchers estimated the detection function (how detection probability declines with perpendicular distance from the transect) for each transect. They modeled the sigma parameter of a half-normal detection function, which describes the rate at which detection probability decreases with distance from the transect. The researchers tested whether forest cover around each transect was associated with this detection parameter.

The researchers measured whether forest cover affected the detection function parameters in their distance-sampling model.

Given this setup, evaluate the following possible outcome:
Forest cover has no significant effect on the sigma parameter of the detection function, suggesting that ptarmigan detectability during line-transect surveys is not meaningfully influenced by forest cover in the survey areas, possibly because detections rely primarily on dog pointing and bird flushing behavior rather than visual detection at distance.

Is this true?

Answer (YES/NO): YES